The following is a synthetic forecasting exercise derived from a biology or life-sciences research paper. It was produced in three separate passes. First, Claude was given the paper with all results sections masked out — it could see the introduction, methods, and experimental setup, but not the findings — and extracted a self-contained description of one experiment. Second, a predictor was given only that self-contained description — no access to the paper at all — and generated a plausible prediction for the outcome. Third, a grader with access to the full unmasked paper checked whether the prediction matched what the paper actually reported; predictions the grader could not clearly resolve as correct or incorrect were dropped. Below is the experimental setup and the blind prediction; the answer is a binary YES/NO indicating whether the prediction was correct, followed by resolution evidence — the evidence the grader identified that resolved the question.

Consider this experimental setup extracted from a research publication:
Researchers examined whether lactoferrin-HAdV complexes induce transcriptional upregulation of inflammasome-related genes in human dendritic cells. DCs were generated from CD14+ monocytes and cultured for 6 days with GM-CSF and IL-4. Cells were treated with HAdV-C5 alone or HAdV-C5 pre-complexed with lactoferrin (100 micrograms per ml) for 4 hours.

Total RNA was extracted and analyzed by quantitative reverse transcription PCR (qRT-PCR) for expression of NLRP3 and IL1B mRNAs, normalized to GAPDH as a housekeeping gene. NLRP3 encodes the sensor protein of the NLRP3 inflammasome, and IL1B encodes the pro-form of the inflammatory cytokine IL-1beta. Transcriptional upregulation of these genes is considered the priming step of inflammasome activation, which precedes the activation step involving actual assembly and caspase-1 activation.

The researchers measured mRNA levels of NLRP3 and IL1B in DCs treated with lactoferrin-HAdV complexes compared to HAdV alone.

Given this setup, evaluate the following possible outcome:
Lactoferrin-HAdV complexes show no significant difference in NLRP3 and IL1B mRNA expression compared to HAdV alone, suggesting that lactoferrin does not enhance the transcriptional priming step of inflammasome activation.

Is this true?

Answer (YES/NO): NO